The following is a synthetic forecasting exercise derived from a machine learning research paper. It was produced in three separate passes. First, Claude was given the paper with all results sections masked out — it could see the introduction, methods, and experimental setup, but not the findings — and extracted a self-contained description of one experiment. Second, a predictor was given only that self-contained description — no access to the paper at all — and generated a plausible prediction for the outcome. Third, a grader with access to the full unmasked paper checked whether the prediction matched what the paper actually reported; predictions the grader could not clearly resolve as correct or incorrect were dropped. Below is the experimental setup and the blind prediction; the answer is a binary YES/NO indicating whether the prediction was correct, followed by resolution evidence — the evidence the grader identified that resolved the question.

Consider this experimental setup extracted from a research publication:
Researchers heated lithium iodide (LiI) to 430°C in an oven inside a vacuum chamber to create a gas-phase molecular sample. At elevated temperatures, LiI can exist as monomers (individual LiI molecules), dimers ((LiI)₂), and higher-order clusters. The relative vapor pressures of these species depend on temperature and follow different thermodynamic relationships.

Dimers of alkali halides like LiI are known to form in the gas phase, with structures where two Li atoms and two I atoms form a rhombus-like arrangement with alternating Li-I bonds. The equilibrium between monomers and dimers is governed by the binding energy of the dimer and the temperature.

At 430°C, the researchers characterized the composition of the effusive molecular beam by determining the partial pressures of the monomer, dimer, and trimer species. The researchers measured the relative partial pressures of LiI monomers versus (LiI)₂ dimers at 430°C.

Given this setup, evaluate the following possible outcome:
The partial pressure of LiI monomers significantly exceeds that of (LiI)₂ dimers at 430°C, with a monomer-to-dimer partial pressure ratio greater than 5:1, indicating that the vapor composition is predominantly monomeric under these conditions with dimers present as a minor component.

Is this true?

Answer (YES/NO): NO